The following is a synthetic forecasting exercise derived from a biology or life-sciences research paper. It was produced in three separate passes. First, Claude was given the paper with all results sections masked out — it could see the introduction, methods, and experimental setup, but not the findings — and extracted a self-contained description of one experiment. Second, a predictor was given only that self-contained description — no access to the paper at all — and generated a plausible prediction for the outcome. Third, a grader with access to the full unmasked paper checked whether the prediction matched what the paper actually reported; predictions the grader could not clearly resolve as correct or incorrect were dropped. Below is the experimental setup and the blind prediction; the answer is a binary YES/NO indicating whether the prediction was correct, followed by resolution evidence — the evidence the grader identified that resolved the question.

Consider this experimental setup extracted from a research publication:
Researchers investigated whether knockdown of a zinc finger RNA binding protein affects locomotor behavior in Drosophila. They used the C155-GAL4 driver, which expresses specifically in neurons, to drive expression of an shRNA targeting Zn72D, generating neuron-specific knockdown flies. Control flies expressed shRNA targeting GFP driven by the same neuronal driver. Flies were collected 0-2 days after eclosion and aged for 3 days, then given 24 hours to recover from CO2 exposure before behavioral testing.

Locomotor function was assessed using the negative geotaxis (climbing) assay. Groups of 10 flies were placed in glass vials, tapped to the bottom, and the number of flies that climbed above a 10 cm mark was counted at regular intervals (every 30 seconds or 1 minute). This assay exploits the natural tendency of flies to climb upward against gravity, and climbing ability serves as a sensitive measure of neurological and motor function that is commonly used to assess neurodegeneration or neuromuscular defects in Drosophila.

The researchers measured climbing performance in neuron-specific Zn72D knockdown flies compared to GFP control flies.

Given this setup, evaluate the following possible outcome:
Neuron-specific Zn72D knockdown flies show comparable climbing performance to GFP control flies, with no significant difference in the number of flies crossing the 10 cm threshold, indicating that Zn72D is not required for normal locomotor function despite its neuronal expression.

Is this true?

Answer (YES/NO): NO